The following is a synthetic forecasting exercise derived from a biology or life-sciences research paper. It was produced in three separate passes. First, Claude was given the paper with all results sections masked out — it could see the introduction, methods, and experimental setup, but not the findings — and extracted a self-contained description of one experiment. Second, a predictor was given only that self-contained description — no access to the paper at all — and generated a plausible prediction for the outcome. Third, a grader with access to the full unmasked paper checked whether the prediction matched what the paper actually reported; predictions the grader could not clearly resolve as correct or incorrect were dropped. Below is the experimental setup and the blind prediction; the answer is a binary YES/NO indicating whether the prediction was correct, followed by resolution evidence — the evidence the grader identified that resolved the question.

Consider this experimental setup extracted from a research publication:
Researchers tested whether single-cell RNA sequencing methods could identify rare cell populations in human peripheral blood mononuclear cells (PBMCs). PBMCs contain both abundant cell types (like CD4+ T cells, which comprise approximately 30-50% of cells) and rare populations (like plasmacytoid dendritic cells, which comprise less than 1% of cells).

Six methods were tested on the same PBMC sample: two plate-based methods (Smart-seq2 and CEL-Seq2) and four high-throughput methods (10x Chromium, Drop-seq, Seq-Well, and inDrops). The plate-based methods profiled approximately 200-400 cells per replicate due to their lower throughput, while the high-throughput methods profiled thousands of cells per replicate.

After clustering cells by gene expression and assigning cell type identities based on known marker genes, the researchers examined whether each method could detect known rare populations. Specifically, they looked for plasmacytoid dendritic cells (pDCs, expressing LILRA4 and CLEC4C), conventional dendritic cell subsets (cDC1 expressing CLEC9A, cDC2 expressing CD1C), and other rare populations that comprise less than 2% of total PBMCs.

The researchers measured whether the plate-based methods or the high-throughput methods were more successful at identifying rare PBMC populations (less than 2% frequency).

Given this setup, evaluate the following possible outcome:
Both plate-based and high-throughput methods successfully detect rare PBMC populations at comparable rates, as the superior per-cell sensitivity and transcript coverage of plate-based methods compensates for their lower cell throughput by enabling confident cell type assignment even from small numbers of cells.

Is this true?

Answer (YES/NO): NO